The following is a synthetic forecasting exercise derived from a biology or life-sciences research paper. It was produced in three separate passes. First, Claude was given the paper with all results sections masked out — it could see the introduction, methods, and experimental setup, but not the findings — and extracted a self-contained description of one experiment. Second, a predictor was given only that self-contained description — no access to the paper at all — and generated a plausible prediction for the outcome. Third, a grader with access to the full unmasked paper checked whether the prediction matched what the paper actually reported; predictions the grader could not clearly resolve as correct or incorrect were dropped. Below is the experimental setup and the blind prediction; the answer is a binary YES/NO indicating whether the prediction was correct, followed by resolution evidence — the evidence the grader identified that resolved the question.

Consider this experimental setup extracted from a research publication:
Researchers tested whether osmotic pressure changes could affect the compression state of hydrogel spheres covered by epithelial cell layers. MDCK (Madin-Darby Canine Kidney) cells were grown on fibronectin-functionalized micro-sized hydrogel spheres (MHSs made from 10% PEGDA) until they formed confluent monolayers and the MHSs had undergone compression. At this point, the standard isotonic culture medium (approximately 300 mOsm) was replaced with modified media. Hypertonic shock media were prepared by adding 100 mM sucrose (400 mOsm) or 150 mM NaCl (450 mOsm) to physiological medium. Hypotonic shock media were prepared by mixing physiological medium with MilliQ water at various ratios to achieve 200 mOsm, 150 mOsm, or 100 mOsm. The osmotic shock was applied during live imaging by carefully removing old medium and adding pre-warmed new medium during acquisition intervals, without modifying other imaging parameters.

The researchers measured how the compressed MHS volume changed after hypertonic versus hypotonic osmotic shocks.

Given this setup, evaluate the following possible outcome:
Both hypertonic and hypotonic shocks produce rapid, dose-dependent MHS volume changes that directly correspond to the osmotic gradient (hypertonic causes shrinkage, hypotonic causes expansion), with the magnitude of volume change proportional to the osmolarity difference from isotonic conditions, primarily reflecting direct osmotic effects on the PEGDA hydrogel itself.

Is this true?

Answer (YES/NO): NO